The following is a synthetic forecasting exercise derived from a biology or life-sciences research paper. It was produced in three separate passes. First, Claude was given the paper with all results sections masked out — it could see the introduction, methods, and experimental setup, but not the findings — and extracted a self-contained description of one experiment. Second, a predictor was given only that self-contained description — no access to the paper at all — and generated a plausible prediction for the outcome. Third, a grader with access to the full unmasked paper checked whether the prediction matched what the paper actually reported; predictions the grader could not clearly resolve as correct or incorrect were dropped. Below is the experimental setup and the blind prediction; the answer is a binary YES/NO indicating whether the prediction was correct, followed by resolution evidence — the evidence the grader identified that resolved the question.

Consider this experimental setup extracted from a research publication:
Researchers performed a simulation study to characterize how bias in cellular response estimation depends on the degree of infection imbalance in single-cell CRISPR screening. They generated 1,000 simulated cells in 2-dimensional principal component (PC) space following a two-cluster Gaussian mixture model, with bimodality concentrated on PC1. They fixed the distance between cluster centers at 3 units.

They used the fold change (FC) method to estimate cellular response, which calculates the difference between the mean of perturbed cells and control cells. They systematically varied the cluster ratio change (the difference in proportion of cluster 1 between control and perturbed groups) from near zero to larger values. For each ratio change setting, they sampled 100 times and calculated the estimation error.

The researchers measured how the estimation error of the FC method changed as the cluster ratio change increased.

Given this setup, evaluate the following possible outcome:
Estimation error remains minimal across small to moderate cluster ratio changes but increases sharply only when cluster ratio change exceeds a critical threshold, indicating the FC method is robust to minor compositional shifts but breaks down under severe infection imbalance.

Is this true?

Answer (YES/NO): NO